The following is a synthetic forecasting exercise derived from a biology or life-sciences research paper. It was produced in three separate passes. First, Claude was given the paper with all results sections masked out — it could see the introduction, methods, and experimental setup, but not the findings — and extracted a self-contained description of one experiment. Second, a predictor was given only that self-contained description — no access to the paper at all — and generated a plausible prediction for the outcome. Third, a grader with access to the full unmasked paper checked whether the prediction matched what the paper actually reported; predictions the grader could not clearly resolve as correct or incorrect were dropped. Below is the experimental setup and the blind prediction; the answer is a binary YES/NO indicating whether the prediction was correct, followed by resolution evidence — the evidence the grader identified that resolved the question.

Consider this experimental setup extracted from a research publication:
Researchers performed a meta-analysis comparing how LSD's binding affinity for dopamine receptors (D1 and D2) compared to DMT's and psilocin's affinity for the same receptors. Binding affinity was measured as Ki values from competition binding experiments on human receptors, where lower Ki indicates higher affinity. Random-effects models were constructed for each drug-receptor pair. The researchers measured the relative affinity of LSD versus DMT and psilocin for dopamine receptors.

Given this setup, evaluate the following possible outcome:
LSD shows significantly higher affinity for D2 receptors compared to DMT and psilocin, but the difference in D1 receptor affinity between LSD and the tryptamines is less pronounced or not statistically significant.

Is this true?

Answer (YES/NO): NO